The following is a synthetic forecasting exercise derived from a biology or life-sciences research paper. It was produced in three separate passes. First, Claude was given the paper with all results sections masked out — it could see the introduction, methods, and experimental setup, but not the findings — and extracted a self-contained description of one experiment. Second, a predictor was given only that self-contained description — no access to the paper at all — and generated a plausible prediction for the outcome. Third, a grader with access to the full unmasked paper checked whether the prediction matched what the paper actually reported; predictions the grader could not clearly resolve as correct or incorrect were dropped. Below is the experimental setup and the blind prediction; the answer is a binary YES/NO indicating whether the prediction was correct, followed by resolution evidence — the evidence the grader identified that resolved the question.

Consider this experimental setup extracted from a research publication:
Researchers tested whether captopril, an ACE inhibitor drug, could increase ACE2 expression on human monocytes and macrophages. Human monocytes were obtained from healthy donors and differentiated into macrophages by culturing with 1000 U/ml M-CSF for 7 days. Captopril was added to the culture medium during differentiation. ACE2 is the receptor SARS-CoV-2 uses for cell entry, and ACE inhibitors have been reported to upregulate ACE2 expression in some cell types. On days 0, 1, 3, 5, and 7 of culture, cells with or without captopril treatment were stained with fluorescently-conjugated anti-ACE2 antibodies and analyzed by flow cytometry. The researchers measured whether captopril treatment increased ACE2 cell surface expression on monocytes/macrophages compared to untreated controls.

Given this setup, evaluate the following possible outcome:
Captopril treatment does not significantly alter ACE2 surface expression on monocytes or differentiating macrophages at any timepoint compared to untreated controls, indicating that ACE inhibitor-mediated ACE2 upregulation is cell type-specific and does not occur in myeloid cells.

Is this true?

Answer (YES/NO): NO